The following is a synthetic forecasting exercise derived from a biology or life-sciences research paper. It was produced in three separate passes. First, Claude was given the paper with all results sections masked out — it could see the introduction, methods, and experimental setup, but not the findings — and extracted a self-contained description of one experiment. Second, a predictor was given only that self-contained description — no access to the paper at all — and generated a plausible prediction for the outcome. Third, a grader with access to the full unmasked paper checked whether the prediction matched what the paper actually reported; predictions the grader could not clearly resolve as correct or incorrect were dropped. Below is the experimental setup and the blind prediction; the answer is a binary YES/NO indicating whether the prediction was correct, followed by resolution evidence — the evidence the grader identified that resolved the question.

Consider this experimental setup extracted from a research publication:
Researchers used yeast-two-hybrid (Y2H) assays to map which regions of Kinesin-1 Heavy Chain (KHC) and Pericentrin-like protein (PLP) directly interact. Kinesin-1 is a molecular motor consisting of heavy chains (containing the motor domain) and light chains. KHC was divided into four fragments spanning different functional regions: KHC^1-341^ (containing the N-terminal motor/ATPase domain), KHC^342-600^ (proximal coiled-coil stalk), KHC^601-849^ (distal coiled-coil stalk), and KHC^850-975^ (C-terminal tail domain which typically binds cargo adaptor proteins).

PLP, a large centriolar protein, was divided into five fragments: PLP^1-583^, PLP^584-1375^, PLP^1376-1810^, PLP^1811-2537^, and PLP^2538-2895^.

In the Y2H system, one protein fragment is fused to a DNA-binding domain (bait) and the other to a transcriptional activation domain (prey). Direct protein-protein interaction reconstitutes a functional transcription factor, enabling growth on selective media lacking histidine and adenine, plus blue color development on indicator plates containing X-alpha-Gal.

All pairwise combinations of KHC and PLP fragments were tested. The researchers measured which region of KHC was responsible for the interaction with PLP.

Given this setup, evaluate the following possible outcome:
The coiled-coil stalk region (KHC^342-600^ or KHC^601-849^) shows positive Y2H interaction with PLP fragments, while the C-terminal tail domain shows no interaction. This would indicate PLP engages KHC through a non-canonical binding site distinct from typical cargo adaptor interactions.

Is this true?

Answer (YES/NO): NO